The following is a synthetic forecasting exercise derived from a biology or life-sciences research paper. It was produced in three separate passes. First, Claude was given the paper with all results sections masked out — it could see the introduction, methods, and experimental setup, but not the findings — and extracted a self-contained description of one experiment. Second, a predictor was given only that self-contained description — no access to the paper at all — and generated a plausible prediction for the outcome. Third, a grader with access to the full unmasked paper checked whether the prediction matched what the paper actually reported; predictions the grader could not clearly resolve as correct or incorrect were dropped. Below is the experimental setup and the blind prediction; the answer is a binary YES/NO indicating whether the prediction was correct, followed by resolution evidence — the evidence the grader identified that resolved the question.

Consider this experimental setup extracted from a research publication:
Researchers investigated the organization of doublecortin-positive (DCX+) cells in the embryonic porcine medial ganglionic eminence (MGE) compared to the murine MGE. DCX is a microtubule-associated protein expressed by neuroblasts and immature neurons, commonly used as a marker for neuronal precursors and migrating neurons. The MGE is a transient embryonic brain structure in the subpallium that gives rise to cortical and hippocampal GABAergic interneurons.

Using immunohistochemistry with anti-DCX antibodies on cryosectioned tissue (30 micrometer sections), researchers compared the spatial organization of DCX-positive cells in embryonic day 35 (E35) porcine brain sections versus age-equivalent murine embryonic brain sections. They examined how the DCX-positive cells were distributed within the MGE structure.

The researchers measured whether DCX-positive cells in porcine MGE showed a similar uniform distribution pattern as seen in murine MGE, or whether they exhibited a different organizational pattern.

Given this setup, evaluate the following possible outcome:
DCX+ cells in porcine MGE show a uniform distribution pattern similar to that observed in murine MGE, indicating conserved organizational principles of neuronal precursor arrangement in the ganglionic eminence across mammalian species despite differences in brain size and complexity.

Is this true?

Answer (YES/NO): NO